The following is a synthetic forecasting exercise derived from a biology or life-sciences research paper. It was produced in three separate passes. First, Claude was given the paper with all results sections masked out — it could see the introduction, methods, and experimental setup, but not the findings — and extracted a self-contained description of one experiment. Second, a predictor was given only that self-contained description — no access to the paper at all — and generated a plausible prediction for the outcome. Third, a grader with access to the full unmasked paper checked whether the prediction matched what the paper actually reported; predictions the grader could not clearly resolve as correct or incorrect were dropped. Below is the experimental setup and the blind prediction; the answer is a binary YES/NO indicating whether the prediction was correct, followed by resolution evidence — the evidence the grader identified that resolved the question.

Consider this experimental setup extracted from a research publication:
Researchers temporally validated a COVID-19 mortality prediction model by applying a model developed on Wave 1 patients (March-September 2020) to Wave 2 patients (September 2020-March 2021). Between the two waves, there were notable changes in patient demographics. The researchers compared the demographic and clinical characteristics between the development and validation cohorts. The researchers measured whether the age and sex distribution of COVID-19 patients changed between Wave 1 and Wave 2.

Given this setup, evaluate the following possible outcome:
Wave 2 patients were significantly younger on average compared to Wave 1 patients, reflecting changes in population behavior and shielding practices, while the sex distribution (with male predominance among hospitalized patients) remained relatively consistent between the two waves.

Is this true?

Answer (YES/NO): NO